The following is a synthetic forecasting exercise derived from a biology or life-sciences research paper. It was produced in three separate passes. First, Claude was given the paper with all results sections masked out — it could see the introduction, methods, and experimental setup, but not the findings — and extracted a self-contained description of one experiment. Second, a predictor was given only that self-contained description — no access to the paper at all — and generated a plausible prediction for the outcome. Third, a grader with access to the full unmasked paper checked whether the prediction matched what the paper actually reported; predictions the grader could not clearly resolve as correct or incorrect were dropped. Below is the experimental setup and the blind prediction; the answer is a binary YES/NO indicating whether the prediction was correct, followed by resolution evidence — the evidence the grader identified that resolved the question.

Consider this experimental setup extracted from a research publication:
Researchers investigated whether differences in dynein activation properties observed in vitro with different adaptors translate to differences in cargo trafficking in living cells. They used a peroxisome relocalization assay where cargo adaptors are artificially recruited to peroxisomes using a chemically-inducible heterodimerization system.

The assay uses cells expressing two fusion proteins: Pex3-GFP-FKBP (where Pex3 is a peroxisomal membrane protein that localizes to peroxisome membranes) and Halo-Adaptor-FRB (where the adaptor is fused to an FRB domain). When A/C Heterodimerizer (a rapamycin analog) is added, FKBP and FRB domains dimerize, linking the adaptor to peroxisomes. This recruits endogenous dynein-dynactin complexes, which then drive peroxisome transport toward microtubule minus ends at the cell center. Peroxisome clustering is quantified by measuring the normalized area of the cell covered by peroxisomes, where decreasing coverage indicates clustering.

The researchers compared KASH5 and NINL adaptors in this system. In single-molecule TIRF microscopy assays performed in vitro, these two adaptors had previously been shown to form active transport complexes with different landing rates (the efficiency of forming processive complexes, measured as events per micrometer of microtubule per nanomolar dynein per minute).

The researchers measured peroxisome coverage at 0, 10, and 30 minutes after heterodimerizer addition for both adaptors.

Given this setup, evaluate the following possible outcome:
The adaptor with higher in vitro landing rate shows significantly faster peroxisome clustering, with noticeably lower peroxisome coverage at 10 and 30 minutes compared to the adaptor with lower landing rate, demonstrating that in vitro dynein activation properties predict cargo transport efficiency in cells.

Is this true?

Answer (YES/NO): YES